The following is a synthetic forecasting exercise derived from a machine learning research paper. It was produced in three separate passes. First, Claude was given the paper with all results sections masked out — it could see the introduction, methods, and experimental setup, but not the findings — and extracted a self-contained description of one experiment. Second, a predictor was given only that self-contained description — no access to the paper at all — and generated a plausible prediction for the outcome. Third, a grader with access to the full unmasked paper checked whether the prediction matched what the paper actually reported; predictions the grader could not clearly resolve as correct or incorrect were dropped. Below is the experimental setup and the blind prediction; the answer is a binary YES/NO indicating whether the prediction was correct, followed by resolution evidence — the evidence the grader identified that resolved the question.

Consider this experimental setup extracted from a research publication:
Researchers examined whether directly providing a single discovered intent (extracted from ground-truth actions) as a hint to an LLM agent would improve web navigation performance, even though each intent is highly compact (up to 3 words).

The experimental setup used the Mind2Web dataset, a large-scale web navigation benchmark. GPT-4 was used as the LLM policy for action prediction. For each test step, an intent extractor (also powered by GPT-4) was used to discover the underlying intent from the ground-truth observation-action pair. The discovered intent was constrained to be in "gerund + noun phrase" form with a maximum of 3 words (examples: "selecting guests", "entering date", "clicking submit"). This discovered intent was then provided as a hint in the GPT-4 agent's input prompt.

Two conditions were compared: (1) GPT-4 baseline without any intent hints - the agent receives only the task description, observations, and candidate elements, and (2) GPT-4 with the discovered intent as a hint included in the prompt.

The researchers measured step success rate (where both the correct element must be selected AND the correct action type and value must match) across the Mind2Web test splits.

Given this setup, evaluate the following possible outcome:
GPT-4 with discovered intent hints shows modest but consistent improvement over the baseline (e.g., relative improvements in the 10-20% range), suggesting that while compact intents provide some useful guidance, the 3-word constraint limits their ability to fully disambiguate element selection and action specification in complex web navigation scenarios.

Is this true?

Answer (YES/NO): NO